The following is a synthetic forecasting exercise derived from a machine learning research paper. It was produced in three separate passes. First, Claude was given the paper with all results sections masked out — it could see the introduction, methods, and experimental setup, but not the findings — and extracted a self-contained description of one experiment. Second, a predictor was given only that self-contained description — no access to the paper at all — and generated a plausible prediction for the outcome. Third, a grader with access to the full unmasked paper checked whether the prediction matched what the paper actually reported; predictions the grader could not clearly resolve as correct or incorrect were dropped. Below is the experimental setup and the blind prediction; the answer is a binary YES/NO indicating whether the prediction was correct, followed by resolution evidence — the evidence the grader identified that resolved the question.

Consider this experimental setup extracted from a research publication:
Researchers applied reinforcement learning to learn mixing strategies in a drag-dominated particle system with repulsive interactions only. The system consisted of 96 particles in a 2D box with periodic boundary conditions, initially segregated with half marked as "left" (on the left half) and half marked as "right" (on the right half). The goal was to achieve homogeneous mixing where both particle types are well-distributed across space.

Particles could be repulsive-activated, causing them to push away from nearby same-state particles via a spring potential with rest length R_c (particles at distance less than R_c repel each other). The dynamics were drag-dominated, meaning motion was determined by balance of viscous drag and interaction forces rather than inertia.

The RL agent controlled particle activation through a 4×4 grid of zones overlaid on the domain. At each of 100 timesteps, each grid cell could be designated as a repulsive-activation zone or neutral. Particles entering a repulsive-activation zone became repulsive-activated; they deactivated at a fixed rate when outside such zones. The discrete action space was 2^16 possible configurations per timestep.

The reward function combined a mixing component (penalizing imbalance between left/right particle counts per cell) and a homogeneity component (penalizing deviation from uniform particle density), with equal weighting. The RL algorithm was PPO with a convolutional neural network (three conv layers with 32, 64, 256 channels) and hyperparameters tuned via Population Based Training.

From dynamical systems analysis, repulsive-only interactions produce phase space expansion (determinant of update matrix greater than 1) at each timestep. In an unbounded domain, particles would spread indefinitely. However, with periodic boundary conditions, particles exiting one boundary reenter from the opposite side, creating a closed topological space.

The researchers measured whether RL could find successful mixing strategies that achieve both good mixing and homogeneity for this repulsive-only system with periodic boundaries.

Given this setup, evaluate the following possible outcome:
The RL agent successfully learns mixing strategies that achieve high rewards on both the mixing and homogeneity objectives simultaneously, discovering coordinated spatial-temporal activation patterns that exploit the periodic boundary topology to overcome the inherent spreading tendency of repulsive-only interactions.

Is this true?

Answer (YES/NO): NO